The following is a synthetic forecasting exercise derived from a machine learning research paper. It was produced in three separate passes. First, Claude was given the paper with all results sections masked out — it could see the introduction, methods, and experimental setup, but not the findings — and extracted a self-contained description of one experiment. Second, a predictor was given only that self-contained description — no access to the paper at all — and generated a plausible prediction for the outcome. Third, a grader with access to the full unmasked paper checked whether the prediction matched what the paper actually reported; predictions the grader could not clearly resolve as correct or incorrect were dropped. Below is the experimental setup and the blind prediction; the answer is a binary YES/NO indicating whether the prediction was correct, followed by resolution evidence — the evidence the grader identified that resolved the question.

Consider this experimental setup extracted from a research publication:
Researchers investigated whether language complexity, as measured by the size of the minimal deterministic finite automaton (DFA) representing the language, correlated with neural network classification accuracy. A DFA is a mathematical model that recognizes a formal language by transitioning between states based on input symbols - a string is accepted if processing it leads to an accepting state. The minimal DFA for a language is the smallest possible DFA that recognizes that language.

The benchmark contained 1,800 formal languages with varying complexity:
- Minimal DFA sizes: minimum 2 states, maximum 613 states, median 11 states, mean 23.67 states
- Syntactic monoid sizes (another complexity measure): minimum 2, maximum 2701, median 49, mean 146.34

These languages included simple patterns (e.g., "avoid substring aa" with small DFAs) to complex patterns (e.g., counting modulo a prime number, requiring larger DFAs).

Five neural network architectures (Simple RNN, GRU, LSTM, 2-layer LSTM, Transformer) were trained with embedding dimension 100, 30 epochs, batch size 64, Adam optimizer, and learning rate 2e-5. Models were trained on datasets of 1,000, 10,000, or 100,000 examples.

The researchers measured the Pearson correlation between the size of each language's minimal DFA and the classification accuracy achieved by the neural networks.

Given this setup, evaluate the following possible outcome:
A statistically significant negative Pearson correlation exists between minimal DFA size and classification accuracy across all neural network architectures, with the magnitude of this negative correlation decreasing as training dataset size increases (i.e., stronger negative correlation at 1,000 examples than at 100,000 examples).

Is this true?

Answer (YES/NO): NO